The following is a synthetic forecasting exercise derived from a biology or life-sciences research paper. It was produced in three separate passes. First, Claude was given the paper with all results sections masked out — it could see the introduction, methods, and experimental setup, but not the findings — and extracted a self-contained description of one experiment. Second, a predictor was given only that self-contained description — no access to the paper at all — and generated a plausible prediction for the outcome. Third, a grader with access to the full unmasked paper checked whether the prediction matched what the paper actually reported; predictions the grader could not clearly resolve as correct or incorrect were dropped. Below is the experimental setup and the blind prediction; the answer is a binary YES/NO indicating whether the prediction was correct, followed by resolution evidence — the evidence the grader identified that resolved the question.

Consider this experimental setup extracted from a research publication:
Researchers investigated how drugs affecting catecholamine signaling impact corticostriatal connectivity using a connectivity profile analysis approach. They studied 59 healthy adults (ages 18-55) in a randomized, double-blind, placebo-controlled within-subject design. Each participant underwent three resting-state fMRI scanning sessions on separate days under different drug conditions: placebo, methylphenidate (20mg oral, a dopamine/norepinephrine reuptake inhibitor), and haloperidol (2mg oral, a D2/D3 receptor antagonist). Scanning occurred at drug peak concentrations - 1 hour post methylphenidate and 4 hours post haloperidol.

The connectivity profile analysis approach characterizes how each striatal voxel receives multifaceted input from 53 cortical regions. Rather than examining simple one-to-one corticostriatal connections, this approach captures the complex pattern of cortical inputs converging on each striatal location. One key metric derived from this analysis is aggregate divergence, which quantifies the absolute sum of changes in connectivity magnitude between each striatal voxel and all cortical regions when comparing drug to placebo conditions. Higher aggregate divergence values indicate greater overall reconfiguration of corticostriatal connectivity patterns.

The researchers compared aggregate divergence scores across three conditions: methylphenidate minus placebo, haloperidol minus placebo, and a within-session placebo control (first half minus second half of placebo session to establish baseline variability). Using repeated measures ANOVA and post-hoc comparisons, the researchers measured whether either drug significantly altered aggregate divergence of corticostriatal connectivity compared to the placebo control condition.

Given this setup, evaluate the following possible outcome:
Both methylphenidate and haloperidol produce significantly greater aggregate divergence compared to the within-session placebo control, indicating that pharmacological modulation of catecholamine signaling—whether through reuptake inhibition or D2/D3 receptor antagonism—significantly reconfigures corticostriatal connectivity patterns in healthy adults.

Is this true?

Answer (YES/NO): NO